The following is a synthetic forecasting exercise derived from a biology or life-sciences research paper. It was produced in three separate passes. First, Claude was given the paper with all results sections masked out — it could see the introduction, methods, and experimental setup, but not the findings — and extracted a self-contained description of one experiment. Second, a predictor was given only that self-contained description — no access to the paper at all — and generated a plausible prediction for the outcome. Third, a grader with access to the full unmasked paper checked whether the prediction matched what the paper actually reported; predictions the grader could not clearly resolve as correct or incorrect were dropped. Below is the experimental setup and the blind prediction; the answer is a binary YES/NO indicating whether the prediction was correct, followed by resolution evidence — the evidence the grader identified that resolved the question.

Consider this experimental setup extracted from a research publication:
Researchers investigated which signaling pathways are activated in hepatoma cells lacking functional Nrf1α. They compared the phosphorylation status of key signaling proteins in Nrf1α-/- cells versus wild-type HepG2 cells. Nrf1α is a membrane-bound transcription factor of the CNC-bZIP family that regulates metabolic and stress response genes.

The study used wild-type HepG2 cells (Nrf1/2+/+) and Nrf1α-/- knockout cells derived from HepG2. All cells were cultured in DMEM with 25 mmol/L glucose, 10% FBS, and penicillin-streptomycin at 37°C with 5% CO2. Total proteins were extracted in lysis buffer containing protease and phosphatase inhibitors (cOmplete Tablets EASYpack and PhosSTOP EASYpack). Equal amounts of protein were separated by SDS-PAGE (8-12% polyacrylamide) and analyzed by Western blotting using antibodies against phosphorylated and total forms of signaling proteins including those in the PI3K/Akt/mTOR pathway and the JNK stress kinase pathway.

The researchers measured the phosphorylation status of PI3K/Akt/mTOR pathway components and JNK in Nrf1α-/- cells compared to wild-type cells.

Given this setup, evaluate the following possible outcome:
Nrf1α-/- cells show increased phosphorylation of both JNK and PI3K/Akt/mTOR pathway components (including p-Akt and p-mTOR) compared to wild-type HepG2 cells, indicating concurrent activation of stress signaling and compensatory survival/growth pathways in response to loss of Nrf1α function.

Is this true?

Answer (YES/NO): YES